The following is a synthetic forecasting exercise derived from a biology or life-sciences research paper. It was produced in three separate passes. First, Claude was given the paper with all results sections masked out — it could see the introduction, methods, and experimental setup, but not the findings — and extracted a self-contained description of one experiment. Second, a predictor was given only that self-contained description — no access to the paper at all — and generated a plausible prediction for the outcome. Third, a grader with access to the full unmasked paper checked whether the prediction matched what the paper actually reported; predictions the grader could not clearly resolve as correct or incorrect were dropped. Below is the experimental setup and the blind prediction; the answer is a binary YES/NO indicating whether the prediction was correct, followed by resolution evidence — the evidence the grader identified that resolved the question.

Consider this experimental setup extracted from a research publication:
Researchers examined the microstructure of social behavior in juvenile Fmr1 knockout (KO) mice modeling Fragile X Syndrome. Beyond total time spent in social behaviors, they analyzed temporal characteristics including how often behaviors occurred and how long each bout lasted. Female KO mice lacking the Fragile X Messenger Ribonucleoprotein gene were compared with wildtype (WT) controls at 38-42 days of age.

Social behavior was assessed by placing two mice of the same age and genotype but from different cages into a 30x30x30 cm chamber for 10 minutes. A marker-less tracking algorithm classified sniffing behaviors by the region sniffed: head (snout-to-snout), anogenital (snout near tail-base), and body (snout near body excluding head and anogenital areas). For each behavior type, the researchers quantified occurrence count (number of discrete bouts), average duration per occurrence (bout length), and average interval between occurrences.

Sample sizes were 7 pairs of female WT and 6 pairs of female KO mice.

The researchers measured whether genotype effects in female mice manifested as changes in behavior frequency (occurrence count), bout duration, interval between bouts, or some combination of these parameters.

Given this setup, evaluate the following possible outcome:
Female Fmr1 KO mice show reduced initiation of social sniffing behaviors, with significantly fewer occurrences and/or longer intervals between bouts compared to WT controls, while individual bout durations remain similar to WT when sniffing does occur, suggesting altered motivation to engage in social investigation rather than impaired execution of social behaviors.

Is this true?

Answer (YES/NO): NO